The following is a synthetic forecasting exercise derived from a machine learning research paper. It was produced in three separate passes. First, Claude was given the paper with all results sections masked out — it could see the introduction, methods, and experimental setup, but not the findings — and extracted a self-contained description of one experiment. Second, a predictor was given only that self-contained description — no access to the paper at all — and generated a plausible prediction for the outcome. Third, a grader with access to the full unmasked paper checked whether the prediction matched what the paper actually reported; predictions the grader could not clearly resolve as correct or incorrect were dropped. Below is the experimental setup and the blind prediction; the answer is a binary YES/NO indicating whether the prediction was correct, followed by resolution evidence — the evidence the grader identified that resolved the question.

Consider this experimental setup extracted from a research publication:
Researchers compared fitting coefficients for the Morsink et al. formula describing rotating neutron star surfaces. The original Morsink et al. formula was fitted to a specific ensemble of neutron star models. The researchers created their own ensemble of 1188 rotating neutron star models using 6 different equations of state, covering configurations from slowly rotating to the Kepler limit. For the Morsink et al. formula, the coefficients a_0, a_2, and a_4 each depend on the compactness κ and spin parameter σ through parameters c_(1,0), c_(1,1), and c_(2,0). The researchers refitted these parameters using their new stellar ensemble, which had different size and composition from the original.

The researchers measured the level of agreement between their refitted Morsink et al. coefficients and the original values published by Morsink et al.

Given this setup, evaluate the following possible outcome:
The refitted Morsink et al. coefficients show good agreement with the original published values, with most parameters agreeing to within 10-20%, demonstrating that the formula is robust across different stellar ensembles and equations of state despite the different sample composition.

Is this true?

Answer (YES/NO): NO